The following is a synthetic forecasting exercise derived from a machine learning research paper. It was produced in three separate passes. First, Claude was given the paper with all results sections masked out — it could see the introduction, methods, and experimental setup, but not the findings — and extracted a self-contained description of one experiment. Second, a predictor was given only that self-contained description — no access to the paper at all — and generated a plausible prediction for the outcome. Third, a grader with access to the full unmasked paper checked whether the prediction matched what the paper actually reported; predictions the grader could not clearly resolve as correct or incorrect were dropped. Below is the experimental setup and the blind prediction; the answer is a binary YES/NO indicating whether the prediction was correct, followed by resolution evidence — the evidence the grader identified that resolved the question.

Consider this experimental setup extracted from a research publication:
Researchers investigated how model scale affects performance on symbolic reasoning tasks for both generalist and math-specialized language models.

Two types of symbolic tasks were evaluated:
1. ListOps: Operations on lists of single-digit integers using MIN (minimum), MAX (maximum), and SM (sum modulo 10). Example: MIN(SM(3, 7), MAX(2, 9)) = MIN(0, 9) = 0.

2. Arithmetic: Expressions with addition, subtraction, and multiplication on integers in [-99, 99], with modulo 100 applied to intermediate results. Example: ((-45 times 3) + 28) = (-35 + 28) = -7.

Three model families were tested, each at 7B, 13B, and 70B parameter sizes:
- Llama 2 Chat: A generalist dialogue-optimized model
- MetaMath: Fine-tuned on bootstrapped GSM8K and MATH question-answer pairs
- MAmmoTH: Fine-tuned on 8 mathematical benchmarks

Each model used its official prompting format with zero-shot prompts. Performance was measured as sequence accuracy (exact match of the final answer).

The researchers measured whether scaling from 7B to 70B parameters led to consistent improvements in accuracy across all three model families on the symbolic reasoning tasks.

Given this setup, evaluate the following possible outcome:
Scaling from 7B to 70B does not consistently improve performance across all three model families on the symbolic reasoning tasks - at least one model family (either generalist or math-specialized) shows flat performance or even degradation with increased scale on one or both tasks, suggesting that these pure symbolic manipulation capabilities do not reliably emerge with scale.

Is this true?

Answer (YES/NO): NO